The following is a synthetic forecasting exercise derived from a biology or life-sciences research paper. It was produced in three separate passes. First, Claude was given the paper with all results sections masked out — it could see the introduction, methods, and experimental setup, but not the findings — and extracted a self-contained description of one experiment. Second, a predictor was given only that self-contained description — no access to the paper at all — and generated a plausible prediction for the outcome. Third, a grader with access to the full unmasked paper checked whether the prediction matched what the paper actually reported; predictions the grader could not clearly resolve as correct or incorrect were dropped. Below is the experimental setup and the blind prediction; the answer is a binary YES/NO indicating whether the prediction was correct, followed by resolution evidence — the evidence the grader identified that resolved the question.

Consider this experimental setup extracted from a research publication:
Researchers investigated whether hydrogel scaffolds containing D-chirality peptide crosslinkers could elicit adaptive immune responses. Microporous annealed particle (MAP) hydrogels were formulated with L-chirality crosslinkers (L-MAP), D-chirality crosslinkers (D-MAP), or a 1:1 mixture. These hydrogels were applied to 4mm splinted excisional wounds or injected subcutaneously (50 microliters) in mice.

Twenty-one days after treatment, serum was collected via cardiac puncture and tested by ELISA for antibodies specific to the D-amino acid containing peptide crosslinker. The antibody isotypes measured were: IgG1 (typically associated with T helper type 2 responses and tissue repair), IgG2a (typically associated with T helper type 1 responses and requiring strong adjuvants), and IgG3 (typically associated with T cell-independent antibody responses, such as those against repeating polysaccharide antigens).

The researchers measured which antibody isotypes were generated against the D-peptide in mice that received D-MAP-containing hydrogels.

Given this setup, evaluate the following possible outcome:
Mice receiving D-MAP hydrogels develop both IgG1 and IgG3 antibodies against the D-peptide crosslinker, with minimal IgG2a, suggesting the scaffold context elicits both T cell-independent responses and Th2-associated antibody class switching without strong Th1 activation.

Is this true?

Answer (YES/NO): NO